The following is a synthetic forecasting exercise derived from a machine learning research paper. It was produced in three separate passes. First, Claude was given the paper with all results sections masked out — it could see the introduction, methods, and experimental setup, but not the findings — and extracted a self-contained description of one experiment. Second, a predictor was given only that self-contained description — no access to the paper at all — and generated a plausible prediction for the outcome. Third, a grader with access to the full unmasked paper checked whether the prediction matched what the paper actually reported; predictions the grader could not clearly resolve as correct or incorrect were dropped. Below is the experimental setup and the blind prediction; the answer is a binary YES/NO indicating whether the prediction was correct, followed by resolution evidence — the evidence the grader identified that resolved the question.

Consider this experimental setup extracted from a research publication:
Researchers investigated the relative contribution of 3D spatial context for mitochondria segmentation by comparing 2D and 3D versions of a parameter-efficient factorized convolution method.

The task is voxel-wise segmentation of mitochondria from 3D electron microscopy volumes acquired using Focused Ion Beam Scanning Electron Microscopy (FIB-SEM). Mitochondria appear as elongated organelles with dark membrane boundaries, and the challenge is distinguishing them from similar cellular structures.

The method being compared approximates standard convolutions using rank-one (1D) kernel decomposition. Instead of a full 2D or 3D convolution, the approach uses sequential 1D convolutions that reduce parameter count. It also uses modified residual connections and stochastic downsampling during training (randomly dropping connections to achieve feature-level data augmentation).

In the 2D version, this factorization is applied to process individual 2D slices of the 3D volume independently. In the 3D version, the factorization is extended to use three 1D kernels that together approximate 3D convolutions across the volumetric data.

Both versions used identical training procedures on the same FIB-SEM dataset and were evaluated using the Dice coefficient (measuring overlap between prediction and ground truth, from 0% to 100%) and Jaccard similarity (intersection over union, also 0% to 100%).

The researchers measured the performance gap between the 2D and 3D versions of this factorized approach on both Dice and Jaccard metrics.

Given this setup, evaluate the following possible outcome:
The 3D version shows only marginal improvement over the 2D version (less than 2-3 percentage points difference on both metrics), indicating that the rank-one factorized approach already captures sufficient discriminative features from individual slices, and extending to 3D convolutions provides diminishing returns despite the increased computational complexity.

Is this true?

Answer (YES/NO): NO